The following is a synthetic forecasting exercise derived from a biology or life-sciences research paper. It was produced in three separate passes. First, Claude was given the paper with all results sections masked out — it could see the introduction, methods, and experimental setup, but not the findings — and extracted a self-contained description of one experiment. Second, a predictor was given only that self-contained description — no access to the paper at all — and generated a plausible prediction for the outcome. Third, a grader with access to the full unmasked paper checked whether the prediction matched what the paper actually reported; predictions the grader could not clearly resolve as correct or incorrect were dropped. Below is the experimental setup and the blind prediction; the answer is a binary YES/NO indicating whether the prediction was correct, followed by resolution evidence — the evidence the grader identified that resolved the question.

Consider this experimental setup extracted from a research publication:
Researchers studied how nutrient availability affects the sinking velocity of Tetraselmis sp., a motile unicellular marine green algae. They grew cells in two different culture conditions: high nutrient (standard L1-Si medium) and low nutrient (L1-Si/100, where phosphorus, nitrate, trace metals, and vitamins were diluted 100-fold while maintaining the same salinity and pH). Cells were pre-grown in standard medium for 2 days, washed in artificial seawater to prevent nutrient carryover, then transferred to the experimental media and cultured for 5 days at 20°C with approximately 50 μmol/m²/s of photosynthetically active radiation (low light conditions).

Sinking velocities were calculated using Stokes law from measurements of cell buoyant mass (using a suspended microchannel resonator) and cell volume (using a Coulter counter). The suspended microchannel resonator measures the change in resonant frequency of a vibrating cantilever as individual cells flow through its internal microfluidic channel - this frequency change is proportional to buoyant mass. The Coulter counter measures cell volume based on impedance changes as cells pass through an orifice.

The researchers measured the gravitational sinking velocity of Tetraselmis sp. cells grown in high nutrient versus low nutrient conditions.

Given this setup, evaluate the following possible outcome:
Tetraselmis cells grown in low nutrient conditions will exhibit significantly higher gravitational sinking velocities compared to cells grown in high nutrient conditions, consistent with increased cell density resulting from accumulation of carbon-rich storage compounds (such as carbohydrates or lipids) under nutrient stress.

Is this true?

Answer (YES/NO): YES